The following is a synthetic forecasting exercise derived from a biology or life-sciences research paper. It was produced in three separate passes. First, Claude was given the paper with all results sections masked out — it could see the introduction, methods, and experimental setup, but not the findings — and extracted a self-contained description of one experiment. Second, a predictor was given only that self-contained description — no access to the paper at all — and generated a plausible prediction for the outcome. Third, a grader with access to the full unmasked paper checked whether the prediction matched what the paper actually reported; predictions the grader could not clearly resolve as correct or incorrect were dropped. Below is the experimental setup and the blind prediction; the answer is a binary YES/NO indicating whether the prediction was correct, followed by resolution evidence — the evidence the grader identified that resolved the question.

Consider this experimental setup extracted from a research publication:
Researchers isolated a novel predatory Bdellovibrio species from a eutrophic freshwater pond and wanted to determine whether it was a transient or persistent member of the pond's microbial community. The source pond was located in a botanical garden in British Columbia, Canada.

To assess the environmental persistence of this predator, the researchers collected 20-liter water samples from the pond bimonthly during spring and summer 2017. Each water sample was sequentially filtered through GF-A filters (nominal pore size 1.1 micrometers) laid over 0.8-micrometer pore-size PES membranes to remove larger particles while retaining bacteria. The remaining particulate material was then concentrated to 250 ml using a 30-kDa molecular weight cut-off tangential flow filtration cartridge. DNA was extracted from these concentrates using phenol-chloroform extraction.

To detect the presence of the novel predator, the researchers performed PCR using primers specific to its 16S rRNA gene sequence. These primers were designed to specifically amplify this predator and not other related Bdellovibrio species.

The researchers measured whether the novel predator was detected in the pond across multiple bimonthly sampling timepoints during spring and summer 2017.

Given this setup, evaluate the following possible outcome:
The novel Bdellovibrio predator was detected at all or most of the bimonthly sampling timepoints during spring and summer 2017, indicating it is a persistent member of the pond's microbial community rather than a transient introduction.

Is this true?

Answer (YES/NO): NO